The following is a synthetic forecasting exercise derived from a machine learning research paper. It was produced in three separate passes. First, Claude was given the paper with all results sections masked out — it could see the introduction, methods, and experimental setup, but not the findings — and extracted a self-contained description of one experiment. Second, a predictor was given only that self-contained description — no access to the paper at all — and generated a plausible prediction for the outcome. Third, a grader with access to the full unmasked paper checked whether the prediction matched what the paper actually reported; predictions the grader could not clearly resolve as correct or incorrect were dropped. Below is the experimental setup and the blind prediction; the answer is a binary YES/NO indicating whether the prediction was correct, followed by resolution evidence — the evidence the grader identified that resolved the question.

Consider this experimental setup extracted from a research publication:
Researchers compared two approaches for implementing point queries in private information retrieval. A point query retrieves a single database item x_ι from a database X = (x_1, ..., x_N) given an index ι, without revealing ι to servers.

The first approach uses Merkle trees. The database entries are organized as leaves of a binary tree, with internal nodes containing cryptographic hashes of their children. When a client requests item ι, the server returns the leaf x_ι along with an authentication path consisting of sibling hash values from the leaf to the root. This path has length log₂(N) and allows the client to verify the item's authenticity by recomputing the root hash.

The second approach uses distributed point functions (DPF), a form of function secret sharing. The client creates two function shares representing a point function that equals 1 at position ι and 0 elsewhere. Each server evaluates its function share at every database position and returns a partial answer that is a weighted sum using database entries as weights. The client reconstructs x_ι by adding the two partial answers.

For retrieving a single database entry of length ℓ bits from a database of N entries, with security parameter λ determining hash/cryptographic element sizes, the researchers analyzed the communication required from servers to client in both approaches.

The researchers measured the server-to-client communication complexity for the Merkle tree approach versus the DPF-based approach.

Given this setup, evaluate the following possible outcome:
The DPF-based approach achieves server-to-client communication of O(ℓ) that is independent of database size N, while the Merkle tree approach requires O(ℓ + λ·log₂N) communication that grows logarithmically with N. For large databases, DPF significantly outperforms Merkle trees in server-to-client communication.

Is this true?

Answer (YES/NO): NO